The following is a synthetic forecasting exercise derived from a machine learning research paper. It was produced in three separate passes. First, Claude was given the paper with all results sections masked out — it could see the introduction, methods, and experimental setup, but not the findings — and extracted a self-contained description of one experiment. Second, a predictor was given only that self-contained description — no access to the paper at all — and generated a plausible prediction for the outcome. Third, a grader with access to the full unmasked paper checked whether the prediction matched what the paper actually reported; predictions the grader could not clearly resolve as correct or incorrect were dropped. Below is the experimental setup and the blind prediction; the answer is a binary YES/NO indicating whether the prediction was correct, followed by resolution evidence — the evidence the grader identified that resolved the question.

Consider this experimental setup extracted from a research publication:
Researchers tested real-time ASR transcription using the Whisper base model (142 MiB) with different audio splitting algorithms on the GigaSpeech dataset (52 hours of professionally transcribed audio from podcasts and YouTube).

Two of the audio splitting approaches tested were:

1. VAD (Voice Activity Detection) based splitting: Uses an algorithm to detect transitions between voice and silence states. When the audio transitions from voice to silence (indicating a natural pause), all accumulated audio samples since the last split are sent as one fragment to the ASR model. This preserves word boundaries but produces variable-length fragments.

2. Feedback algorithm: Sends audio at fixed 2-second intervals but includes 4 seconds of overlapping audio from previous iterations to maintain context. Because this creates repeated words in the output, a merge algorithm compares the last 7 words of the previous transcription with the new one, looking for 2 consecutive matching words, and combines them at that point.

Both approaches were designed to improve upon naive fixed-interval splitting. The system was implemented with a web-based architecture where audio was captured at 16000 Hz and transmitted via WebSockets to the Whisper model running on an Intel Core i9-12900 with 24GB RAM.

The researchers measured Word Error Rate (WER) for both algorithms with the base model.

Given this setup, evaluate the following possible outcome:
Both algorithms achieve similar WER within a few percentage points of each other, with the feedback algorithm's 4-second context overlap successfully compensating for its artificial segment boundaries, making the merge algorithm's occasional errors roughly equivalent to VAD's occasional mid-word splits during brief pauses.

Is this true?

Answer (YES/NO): NO